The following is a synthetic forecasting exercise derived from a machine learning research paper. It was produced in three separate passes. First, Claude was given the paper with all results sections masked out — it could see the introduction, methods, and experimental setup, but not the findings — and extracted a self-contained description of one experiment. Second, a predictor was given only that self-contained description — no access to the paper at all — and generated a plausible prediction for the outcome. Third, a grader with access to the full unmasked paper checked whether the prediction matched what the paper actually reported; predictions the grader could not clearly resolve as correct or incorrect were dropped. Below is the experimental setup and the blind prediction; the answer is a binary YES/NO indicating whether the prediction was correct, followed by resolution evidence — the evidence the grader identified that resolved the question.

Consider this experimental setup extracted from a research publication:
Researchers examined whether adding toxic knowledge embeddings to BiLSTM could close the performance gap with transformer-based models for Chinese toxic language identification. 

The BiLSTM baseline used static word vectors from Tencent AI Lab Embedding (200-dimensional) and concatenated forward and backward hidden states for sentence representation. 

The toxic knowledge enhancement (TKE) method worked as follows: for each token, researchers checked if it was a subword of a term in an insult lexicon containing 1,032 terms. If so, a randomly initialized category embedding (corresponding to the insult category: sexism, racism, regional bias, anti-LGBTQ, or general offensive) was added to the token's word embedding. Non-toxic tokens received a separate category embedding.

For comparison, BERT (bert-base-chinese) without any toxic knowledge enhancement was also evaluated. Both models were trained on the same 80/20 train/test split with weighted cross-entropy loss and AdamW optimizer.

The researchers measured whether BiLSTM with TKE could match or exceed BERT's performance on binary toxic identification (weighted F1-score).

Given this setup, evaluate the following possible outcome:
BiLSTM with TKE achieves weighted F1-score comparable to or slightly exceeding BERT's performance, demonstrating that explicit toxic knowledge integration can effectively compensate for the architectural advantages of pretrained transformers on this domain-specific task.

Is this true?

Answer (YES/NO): NO